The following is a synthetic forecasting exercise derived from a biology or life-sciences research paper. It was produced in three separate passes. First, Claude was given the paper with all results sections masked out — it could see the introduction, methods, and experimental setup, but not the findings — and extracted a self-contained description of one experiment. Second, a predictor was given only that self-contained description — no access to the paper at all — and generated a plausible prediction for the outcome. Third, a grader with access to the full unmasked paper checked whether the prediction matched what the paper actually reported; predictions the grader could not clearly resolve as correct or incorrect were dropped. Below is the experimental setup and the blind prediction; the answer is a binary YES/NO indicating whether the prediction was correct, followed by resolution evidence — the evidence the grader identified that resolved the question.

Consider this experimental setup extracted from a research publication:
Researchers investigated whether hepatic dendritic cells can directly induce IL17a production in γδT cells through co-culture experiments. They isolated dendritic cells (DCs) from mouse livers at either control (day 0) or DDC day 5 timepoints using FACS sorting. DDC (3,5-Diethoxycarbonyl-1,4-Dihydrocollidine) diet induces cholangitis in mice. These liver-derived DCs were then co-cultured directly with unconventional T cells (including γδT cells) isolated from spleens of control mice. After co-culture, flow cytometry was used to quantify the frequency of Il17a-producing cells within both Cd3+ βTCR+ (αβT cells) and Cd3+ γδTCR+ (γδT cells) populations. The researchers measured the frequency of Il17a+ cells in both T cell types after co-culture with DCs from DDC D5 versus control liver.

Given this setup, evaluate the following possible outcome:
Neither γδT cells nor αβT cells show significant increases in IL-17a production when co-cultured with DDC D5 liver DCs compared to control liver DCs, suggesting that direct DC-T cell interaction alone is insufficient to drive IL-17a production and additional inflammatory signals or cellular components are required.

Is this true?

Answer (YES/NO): NO